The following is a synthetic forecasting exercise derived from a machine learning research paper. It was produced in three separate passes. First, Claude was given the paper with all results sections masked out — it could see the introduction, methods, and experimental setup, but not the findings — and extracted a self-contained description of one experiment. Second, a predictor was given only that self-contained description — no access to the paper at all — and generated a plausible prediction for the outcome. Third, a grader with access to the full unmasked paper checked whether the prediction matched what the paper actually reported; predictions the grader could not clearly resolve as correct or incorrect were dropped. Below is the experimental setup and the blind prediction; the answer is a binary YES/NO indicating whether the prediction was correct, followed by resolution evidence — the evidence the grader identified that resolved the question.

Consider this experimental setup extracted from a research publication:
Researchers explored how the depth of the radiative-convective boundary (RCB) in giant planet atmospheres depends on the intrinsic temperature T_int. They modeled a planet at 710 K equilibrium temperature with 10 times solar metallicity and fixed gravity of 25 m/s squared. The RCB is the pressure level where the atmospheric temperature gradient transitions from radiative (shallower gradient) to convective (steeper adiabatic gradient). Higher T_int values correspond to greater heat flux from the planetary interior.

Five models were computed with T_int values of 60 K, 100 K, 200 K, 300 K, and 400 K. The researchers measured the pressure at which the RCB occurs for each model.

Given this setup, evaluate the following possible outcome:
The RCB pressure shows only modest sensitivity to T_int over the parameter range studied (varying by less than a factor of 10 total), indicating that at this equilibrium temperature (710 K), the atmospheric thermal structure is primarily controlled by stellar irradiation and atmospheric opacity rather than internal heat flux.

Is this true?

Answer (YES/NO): NO